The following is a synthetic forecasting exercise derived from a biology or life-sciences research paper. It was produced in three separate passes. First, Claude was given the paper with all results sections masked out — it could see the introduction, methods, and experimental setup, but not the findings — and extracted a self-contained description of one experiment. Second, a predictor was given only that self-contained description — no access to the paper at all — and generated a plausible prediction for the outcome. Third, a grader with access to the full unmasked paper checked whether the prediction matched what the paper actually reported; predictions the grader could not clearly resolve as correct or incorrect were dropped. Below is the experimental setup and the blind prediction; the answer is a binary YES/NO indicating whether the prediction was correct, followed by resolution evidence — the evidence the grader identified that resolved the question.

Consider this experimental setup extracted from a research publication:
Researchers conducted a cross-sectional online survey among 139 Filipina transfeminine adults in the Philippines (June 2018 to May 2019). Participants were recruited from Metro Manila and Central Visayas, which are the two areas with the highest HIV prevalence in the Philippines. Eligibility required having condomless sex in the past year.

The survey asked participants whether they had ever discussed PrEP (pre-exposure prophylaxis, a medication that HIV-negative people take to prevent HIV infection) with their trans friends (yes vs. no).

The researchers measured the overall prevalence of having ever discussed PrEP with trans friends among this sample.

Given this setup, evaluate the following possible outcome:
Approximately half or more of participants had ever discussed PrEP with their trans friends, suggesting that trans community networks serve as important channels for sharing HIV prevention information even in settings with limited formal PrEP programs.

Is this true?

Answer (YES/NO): NO